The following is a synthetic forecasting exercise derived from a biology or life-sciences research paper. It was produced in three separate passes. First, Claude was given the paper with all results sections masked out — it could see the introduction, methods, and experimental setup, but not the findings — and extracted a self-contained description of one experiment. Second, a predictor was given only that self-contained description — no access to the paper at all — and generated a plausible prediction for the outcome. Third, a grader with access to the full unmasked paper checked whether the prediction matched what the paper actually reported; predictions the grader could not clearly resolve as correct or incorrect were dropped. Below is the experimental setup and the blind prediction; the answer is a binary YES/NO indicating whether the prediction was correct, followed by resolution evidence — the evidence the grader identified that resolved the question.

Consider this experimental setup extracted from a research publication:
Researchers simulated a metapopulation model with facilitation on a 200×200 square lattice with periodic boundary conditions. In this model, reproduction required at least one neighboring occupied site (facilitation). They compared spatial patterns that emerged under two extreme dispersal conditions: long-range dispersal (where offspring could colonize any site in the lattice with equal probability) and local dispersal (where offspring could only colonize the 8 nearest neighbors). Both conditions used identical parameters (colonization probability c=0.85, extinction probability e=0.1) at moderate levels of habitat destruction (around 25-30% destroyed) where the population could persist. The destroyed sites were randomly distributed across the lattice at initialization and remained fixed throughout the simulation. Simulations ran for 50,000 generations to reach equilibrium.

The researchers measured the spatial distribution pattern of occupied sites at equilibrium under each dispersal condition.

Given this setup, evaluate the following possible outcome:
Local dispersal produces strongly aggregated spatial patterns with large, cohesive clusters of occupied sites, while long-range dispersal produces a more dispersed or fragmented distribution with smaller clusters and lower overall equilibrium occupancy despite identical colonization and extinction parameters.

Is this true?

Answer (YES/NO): NO